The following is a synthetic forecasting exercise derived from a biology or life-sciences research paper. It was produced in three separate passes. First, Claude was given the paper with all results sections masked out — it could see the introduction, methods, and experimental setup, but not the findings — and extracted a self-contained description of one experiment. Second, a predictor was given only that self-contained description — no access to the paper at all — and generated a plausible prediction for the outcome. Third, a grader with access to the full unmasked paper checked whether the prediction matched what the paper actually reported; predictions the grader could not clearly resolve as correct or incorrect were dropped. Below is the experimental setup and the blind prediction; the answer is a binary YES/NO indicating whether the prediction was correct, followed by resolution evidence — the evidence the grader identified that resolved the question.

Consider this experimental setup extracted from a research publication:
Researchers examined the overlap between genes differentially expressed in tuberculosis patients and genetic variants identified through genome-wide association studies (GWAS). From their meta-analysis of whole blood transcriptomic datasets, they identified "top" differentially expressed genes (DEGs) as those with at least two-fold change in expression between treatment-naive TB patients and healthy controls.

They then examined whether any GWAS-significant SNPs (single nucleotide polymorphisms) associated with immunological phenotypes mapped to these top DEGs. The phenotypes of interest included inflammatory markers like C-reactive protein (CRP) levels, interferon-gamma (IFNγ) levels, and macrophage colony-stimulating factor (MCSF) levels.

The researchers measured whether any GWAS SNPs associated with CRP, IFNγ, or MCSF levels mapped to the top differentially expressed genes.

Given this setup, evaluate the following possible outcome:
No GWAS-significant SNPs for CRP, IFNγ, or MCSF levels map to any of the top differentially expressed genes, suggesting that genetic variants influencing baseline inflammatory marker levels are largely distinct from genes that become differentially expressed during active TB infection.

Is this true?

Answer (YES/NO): NO